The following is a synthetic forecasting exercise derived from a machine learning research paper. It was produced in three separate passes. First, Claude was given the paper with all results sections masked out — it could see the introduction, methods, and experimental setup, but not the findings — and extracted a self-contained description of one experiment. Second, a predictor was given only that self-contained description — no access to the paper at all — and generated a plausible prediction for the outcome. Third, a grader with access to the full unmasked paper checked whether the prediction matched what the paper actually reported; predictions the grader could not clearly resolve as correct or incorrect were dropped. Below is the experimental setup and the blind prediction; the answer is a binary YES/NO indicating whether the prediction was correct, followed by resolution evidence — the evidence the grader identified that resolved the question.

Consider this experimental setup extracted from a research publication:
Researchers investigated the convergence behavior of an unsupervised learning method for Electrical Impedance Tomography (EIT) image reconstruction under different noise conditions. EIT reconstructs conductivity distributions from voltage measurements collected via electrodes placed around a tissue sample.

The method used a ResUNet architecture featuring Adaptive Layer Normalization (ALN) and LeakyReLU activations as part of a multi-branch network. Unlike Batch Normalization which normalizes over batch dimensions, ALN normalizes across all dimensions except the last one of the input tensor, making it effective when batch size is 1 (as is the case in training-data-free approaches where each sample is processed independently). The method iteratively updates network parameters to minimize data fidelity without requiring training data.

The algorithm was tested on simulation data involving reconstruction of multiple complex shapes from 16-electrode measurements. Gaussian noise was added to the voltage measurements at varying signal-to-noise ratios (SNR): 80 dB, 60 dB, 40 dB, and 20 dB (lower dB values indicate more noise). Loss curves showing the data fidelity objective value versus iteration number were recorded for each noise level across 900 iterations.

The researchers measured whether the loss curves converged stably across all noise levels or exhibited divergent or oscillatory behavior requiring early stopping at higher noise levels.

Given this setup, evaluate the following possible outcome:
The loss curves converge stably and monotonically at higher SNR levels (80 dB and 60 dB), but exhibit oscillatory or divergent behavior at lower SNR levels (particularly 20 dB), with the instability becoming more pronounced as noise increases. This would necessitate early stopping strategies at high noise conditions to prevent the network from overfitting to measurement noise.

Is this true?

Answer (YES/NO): NO